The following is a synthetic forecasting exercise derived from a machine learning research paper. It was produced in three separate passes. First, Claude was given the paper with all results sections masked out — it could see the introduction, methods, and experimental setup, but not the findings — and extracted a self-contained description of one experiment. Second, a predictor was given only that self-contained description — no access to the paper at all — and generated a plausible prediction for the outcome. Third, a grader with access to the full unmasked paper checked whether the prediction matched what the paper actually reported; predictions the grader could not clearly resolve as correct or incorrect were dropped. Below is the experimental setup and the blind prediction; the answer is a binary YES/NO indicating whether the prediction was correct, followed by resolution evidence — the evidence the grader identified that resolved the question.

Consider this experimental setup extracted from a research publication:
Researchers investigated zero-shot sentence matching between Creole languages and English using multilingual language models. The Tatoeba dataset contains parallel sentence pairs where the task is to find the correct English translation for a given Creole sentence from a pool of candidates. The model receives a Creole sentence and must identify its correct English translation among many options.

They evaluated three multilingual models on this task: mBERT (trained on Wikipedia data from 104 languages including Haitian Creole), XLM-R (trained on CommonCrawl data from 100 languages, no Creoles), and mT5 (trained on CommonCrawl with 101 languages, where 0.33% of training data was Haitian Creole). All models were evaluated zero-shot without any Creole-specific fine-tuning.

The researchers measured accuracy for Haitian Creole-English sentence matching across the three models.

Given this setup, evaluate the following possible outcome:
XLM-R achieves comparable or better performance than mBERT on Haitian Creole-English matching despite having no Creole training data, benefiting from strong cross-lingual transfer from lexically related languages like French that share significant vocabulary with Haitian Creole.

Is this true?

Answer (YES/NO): NO